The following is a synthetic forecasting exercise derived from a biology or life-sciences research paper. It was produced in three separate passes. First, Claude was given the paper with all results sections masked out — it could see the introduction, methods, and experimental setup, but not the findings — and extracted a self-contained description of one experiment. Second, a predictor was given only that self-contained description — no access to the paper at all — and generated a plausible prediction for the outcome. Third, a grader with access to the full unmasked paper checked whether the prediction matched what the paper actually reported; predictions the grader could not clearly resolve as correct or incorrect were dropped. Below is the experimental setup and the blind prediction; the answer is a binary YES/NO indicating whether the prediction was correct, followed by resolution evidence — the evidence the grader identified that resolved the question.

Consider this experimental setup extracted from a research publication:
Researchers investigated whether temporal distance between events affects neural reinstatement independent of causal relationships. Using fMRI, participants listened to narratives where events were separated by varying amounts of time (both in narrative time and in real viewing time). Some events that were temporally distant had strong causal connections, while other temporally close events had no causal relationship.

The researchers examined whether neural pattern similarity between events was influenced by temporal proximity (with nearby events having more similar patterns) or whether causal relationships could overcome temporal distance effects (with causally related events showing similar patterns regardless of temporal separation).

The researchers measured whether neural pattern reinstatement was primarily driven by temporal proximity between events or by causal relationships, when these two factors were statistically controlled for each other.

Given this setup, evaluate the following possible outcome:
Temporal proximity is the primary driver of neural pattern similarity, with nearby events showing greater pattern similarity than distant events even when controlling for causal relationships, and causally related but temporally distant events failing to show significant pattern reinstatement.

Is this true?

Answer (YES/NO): NO